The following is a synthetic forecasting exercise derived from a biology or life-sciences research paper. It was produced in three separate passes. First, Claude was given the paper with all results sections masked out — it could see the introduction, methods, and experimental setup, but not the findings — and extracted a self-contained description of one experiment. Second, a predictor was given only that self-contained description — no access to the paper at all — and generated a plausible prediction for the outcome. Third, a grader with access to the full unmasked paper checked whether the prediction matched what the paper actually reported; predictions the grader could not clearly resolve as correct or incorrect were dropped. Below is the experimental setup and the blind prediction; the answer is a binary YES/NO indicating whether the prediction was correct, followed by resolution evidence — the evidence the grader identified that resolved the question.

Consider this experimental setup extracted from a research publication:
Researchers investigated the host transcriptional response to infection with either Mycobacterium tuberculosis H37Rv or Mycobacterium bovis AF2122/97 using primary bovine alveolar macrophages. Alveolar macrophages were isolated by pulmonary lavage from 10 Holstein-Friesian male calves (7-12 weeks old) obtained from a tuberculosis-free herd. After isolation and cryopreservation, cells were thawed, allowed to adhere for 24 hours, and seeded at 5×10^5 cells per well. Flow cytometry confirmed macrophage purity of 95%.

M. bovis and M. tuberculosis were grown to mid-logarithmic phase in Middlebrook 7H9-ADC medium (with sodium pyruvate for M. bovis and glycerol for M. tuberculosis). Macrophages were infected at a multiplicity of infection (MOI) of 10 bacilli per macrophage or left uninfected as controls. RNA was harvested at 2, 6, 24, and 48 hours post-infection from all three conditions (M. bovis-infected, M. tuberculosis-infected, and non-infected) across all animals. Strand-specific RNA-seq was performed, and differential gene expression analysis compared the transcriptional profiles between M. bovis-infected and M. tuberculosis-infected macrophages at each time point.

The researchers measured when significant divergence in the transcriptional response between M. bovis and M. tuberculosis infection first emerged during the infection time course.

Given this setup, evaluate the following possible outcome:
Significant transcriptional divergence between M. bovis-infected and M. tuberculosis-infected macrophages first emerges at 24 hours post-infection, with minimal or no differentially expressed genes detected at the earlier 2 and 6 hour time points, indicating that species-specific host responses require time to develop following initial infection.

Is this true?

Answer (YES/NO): NO